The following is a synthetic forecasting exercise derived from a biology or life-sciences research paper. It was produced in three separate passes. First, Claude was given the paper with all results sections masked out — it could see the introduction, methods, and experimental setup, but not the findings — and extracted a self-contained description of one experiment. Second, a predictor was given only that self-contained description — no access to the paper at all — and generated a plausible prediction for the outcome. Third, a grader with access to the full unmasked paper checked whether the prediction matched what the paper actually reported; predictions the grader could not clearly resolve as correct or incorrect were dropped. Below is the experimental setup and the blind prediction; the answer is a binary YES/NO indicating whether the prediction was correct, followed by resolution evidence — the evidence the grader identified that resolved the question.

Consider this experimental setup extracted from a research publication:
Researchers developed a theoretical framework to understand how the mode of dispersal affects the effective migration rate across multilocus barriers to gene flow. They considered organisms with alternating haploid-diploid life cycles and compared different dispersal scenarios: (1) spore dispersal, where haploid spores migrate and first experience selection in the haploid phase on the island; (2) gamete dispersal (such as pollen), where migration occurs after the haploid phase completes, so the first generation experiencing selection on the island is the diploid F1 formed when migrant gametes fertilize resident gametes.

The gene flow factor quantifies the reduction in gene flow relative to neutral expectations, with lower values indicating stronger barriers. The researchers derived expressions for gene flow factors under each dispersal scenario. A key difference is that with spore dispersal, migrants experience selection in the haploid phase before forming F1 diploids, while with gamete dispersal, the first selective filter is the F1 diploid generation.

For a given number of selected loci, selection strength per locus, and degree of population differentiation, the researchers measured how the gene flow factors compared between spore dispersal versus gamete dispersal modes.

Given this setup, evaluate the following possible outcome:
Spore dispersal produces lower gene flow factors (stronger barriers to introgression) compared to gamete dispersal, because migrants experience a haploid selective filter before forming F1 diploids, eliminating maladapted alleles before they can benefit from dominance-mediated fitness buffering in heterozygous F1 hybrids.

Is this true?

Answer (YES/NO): YES